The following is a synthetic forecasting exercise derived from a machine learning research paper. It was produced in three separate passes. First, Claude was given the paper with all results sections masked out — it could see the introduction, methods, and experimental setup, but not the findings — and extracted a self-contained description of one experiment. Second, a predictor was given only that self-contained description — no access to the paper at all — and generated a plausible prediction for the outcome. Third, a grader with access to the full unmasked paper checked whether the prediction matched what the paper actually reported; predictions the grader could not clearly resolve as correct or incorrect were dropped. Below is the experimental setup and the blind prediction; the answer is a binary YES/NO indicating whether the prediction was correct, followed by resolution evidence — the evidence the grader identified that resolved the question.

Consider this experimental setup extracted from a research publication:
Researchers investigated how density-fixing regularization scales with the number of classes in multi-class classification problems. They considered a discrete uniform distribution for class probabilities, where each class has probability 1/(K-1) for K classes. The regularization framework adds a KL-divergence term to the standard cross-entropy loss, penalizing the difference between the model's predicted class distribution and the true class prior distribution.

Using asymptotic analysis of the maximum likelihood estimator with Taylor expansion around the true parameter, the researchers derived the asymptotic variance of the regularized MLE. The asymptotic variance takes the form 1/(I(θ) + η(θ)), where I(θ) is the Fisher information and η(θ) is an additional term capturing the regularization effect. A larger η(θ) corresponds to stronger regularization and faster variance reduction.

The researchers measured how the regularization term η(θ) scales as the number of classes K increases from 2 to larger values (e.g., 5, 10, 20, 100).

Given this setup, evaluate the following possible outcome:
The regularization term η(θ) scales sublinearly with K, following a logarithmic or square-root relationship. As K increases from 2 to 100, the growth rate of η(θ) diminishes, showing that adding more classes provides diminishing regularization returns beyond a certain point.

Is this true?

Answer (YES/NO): NO